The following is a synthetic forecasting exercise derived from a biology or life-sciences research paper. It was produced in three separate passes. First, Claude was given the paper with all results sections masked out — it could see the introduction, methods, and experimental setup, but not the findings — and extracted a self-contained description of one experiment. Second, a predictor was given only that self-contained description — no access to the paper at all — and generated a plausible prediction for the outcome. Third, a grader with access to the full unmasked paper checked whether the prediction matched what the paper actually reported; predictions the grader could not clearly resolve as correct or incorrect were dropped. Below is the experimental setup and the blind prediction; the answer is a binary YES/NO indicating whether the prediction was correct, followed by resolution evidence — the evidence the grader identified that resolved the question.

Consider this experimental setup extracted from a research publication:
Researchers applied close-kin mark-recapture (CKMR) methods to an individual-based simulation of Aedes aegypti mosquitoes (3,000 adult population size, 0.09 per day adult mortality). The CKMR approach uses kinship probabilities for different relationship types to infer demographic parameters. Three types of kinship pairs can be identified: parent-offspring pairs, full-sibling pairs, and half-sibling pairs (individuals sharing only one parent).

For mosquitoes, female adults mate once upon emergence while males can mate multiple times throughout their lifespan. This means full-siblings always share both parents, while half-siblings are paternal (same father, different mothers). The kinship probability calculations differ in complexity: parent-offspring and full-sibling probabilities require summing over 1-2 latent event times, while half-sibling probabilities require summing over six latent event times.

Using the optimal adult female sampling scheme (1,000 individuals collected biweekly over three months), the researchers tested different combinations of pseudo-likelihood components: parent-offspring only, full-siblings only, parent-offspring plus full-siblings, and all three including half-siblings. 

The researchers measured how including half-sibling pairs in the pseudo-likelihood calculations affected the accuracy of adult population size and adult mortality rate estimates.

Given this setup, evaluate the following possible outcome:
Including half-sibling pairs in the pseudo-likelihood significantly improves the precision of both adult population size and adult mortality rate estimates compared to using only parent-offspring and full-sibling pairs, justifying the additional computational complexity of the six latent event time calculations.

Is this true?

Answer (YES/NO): NO